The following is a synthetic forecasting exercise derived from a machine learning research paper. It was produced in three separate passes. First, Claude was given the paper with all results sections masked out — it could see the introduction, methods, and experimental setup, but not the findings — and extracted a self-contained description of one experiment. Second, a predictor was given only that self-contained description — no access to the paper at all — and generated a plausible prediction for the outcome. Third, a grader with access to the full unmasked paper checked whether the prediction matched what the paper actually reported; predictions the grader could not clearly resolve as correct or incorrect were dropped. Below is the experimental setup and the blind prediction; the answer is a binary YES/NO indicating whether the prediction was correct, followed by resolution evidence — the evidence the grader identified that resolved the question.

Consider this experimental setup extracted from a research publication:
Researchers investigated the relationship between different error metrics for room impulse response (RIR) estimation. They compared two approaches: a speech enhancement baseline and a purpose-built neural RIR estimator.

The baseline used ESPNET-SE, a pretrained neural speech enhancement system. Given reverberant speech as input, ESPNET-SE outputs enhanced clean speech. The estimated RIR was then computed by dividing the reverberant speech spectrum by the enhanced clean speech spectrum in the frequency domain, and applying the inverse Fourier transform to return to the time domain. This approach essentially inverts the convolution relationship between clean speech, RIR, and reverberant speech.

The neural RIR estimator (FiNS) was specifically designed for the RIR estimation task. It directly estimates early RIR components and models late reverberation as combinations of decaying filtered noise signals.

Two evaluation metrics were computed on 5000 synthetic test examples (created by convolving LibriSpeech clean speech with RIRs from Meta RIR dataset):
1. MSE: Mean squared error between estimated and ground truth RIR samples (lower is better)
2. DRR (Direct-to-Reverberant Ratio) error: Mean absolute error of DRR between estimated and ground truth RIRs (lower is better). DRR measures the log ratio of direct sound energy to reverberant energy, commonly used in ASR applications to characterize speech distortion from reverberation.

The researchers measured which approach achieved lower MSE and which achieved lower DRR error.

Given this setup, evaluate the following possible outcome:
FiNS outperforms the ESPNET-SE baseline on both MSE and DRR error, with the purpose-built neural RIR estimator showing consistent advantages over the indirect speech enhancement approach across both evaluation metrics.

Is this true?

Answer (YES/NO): NO